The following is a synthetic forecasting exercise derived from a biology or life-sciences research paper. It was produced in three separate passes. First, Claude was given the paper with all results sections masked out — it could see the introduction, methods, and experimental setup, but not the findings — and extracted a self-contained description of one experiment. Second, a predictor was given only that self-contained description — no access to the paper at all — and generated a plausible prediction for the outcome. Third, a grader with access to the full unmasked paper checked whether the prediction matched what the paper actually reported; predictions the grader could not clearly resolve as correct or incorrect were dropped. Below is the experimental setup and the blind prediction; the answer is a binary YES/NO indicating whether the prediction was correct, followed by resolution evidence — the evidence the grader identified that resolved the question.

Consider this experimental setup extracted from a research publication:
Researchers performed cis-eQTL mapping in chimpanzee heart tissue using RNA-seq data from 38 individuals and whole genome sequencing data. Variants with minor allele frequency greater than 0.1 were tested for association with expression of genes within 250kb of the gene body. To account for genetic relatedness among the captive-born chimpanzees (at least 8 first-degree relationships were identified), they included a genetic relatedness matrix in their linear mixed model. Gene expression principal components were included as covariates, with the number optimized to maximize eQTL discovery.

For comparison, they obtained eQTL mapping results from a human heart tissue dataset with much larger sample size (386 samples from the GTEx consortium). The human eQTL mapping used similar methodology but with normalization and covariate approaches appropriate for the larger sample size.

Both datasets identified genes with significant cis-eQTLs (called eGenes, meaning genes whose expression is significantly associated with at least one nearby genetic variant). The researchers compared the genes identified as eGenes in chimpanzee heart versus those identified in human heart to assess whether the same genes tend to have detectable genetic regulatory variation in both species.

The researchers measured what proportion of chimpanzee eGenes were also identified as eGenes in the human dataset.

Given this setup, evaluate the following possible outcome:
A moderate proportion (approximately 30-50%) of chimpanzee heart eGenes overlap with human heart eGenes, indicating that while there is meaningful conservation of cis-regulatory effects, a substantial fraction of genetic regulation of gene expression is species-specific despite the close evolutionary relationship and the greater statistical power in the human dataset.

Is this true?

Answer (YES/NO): NO